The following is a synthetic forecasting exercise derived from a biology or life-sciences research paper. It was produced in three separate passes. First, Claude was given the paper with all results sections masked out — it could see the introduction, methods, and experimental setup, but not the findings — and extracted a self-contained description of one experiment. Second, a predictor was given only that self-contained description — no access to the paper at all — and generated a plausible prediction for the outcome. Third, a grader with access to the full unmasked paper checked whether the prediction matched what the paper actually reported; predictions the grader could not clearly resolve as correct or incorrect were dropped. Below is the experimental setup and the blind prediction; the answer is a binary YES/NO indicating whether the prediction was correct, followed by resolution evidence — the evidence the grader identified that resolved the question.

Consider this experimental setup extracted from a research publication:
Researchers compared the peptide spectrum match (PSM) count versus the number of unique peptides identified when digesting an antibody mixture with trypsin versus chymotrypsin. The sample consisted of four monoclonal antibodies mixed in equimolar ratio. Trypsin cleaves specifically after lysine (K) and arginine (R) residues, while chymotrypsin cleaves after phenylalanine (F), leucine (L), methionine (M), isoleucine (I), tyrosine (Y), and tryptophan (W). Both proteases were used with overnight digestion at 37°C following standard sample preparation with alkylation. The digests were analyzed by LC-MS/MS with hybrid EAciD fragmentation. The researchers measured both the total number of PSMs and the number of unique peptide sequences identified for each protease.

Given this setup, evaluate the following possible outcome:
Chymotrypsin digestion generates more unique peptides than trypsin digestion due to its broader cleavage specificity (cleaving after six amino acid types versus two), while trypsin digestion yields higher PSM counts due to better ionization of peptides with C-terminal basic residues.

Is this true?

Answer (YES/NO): NO